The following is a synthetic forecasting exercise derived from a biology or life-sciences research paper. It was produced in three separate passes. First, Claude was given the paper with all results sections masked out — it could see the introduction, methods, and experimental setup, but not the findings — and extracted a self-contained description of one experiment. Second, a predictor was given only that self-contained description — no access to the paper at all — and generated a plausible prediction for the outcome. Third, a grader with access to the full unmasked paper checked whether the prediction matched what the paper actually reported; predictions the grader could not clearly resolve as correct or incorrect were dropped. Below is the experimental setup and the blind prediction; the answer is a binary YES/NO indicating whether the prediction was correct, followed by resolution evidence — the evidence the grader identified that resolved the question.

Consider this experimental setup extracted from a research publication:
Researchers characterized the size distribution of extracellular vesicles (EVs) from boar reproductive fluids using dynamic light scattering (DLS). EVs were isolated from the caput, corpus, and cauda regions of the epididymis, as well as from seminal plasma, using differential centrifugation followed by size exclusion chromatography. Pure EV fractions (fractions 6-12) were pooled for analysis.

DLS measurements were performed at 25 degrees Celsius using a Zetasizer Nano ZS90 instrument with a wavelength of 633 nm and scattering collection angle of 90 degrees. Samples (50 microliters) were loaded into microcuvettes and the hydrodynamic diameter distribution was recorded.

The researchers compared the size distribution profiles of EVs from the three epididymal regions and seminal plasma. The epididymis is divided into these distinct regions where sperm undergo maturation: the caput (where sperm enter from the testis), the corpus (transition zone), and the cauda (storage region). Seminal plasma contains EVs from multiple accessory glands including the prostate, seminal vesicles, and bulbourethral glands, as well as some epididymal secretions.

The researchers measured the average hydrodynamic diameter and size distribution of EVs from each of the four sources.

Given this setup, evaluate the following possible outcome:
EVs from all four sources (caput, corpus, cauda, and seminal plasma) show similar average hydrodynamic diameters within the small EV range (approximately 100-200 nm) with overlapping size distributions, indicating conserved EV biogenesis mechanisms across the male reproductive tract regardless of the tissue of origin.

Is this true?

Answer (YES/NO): NO